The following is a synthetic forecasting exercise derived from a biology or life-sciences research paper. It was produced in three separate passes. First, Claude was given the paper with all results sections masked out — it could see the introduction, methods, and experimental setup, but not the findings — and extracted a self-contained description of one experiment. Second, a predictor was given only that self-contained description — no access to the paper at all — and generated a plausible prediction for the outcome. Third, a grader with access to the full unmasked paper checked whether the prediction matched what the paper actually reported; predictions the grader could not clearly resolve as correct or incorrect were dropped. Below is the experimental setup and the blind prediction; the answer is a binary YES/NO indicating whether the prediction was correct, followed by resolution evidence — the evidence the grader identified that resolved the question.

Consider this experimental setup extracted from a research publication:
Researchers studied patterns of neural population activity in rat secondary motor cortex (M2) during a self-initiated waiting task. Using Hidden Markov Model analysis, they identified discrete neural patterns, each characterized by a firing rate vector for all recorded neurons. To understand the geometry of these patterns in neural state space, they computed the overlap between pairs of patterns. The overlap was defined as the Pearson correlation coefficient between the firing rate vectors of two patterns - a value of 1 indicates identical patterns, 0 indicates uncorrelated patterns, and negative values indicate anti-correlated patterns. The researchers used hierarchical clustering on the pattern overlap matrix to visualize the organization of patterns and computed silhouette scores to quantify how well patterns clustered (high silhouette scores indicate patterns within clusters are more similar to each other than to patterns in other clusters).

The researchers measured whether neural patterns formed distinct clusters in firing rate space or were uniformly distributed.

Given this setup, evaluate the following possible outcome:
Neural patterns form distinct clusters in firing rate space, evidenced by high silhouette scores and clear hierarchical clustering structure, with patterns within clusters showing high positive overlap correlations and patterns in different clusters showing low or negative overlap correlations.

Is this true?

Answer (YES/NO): NO